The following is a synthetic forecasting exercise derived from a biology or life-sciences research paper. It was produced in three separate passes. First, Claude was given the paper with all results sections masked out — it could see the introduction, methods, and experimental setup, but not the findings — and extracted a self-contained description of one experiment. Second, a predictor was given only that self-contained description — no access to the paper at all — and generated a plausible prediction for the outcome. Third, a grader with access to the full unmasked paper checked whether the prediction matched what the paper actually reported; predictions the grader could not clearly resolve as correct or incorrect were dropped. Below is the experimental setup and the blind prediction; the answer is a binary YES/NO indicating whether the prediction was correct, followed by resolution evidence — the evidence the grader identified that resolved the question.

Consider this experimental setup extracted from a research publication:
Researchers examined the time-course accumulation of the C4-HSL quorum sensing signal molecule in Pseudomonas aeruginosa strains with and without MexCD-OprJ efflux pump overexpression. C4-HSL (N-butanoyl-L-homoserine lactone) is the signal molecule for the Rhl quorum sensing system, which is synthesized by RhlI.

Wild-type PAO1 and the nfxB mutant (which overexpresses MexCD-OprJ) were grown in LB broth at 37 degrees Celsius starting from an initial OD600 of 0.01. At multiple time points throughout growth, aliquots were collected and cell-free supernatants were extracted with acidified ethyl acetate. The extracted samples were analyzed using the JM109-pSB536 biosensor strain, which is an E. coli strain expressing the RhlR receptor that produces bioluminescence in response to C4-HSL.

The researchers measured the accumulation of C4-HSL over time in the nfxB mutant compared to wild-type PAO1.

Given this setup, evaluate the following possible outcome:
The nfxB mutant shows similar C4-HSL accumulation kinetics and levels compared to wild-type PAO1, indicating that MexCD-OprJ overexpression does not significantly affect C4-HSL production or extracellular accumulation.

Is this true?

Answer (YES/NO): NO